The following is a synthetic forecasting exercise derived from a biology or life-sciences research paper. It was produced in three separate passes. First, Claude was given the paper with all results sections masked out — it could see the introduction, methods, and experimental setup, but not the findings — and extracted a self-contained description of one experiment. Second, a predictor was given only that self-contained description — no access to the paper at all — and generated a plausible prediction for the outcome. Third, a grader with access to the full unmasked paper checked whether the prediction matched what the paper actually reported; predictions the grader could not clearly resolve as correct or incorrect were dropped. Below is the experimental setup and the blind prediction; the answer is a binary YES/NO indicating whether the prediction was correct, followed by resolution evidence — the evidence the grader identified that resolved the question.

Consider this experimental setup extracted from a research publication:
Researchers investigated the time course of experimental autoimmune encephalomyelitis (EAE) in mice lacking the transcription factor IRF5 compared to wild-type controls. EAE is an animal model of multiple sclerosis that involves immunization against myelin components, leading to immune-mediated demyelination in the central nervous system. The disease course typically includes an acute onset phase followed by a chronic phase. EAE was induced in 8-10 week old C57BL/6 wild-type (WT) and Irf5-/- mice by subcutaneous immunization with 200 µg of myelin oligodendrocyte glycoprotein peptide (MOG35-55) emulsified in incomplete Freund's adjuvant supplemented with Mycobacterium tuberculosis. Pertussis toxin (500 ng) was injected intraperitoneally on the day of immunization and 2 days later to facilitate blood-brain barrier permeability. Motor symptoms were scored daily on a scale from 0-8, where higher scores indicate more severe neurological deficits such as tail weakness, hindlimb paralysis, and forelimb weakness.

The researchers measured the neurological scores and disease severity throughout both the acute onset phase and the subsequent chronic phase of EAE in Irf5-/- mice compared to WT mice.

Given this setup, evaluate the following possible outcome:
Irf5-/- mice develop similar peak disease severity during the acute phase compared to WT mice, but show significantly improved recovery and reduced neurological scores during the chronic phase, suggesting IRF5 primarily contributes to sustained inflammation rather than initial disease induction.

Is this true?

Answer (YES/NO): NO